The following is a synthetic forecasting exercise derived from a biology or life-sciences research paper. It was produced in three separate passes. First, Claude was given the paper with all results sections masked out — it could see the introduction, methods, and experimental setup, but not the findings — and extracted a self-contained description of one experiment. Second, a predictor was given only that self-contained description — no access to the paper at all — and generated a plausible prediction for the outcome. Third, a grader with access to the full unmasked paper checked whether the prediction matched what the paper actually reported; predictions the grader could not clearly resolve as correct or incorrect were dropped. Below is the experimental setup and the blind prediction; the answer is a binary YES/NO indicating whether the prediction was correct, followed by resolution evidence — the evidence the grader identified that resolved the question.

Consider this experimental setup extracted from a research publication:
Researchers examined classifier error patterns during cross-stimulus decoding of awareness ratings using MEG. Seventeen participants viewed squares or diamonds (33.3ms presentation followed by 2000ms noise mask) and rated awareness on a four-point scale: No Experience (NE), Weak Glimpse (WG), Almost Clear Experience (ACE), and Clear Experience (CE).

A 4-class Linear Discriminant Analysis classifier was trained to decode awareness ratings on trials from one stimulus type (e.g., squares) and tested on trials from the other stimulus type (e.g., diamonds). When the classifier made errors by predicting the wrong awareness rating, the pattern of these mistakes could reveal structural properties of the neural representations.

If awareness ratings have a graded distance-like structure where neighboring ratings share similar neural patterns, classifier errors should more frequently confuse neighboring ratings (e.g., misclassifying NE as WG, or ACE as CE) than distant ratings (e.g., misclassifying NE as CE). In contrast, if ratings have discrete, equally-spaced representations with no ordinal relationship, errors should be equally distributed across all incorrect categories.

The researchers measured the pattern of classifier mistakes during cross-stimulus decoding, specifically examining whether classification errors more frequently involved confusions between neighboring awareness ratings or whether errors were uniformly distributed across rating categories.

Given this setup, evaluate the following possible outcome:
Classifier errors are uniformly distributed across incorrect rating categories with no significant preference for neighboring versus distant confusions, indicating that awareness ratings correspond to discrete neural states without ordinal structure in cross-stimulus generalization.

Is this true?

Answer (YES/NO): NO